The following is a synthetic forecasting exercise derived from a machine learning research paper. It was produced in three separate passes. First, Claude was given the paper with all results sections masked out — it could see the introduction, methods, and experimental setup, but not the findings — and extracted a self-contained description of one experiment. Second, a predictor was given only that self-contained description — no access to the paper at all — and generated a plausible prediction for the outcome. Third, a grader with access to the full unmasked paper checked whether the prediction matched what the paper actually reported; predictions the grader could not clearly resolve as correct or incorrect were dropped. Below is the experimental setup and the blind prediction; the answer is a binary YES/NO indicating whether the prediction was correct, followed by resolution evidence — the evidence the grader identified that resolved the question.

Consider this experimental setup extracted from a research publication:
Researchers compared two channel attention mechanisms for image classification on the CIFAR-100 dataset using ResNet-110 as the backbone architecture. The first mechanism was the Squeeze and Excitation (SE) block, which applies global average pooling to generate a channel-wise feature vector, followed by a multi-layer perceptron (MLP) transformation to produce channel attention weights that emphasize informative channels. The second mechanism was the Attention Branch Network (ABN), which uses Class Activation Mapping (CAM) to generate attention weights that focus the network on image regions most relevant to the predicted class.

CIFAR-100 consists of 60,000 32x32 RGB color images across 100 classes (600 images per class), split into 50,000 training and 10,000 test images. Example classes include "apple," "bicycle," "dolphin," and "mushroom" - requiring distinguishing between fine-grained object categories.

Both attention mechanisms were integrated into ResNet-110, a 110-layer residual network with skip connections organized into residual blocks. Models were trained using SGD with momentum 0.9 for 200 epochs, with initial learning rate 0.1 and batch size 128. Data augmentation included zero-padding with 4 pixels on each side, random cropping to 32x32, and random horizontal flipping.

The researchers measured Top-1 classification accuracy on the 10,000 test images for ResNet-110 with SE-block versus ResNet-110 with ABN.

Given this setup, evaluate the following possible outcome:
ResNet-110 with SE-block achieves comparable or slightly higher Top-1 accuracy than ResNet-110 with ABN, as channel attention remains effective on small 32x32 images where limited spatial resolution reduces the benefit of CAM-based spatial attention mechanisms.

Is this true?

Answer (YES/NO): NO